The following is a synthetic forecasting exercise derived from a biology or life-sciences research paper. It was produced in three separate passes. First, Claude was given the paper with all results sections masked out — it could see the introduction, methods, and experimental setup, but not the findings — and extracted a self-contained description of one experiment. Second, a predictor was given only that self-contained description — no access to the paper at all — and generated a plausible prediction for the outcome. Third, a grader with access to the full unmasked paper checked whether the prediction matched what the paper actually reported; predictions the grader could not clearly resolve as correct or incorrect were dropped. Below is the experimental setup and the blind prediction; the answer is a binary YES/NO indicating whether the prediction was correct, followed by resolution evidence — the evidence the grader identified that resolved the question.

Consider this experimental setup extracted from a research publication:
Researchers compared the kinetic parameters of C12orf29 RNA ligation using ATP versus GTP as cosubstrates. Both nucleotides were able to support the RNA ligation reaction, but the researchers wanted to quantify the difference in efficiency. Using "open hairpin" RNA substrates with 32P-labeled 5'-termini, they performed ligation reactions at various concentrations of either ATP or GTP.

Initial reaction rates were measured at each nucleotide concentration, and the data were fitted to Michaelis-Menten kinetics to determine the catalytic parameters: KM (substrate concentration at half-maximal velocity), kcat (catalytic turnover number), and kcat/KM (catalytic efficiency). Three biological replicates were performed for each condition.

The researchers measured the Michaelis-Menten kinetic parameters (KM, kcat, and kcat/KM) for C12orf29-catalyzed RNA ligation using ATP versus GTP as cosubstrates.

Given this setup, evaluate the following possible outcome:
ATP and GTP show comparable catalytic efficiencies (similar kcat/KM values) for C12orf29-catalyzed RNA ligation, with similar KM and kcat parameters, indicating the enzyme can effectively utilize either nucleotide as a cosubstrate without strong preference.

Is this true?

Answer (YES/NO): NO